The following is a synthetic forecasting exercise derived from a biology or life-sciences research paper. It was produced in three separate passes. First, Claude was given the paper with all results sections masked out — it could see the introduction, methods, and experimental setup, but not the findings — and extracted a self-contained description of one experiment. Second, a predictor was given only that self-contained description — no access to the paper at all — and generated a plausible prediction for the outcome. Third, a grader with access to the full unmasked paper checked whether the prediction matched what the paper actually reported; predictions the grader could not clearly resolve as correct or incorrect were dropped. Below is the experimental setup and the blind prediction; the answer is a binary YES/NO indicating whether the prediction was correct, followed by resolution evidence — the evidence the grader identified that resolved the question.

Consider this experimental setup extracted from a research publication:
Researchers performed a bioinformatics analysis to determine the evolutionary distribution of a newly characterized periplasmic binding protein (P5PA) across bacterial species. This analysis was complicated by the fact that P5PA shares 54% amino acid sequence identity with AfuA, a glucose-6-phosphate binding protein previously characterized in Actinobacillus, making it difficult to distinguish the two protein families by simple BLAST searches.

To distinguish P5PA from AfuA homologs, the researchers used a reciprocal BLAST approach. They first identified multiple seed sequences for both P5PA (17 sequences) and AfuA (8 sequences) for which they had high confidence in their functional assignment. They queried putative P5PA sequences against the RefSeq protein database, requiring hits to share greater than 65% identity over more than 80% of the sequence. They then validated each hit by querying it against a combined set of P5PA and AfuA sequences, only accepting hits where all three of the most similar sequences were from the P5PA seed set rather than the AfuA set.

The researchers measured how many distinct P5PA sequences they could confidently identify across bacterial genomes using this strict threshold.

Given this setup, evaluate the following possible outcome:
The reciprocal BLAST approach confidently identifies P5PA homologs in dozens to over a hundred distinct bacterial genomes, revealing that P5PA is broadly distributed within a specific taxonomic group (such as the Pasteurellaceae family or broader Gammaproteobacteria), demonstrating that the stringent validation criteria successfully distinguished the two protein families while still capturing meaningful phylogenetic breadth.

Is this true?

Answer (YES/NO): YES